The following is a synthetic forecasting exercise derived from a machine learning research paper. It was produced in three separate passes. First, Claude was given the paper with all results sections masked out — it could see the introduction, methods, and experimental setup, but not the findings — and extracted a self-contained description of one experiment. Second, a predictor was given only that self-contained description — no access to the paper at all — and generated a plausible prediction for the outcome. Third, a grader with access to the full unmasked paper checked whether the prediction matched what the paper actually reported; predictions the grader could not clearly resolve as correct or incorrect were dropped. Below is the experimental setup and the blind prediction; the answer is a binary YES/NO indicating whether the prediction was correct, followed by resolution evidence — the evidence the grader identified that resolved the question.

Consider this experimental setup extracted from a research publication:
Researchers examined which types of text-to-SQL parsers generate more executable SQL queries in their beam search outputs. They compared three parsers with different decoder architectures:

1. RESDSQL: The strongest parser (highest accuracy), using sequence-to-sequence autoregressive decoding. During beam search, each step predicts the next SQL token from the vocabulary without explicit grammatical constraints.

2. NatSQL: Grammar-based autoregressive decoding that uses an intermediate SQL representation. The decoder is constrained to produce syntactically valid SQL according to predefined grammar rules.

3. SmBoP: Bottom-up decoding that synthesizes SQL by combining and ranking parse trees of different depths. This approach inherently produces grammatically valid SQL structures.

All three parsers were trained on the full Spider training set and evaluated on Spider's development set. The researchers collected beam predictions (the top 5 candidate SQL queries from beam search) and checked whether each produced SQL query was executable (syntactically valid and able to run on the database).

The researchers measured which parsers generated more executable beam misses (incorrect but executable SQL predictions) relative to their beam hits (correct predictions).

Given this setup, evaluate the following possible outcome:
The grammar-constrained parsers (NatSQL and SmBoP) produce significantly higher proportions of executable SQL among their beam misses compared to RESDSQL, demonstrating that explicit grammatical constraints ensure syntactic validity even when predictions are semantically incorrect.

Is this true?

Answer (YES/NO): YES